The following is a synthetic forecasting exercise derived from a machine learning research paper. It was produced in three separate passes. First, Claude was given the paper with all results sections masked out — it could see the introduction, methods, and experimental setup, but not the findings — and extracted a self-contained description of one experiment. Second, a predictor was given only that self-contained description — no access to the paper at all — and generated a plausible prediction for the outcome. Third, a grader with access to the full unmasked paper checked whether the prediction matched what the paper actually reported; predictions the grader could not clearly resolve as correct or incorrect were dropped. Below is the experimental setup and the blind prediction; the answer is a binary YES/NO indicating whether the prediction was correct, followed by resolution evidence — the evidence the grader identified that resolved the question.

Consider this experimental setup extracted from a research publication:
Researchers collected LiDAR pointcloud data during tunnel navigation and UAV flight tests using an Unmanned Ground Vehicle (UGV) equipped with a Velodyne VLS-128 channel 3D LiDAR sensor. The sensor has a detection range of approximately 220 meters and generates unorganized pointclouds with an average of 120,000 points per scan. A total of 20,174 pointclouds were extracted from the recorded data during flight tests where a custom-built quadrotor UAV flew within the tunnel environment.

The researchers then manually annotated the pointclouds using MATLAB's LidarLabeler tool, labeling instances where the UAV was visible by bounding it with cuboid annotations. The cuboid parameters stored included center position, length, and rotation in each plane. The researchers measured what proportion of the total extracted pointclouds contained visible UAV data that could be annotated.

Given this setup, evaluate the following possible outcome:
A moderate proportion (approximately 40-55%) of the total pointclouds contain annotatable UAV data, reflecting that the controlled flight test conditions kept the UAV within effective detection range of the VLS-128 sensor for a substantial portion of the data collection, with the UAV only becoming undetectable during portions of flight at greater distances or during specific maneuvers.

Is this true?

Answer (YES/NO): NO